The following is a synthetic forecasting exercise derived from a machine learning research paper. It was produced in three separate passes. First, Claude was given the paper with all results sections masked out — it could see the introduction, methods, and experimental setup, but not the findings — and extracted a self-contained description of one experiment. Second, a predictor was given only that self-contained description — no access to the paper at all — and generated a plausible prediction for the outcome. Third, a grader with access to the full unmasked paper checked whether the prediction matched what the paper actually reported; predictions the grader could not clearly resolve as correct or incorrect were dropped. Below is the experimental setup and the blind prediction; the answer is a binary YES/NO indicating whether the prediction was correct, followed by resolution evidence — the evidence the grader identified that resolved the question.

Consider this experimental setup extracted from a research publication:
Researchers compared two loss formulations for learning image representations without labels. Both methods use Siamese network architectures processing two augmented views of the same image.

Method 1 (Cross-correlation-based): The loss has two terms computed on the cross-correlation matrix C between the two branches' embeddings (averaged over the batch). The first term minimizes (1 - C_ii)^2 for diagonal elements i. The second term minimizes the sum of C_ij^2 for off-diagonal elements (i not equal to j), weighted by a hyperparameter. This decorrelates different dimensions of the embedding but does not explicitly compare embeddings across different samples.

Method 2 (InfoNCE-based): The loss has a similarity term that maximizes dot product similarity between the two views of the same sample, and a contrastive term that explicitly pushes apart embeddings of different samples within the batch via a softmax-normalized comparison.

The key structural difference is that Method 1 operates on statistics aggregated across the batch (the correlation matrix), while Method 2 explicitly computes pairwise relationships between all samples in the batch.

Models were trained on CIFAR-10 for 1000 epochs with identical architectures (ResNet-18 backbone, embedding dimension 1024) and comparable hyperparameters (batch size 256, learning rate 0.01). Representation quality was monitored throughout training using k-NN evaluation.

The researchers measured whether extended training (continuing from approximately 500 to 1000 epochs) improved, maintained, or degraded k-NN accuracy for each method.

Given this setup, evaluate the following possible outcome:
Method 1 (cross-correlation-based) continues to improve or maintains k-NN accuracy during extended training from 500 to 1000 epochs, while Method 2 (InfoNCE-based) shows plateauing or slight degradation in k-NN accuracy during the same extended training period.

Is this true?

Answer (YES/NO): NO